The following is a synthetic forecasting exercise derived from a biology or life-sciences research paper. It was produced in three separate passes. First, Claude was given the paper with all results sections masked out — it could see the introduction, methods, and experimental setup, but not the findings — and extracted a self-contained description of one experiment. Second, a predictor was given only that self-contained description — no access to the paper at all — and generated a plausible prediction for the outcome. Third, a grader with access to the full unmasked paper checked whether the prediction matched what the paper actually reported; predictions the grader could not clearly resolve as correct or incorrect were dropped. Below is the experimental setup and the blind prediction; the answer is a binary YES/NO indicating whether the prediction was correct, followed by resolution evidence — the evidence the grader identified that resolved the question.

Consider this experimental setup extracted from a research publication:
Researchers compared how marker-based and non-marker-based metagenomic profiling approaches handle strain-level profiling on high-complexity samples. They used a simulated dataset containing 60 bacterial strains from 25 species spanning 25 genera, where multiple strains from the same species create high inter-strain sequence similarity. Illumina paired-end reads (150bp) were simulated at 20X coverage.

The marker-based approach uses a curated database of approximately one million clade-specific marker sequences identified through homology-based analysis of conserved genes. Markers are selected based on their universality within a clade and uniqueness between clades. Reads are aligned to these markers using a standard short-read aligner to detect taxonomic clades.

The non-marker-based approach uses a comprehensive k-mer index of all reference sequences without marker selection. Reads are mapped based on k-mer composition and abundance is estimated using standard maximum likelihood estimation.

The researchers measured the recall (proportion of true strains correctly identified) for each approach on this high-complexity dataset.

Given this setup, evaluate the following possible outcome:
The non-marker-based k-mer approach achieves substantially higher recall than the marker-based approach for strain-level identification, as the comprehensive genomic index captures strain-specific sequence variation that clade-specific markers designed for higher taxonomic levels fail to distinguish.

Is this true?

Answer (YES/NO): YES